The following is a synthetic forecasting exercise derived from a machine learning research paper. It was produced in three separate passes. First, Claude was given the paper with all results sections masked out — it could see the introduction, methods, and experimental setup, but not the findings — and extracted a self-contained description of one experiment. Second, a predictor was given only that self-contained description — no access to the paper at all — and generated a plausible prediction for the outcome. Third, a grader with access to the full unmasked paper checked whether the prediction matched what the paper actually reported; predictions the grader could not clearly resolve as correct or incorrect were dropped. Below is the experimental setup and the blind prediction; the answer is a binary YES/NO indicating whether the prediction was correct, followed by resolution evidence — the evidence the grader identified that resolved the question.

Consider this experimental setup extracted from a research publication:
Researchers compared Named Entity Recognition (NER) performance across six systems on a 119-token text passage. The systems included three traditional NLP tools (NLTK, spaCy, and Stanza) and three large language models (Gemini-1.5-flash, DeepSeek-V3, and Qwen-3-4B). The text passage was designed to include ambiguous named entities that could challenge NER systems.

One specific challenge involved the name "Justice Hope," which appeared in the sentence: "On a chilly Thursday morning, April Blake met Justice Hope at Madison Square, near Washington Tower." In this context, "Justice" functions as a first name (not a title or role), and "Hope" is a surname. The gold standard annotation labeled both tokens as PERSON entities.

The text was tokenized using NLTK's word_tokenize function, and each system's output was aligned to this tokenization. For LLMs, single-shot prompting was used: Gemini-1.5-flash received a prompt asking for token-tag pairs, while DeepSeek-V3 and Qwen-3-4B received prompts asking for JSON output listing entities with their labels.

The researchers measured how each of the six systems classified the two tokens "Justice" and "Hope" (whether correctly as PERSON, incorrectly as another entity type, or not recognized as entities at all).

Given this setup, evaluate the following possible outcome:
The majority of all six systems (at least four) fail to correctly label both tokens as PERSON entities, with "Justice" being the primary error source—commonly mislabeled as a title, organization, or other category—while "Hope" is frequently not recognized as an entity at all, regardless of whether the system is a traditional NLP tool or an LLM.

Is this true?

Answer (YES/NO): NO